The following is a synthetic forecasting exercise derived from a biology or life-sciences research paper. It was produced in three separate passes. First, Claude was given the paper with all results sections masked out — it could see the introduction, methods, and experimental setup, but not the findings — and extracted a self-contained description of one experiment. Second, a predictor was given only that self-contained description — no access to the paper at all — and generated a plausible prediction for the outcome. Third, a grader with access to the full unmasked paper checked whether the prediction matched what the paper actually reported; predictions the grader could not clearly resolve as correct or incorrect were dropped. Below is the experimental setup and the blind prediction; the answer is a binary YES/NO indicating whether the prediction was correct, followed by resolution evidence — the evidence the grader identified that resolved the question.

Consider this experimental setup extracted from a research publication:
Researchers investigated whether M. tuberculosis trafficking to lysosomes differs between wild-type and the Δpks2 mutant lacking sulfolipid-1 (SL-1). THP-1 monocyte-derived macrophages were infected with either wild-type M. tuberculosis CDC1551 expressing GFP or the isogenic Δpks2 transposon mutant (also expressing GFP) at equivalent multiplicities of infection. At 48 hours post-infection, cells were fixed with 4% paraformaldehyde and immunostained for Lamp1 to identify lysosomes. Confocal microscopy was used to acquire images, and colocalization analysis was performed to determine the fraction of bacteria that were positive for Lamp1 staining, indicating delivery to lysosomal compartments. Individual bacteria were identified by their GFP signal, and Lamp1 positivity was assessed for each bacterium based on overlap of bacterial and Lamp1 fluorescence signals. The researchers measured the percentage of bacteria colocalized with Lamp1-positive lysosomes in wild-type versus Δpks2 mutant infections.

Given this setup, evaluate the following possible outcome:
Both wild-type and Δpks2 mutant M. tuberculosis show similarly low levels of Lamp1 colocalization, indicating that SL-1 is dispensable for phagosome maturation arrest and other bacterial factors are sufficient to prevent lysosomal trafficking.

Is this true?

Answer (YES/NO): NO